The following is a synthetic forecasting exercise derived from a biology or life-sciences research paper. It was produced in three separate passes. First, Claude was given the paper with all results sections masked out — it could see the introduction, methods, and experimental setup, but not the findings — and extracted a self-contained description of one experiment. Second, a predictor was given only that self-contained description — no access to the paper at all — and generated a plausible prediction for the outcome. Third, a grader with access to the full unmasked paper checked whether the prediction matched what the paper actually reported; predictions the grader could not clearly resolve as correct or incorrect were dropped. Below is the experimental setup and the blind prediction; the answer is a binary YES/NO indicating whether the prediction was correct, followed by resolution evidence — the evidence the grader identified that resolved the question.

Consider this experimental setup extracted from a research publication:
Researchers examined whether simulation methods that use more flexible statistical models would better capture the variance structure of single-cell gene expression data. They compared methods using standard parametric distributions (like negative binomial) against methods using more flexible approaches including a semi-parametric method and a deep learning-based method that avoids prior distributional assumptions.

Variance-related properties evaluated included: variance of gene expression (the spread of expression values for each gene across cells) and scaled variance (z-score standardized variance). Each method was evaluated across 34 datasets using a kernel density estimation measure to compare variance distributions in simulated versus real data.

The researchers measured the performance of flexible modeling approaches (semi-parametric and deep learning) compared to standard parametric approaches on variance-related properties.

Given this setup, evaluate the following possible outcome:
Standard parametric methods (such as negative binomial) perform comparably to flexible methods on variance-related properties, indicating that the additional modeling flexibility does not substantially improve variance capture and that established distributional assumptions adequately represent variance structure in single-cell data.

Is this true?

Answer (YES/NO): NO